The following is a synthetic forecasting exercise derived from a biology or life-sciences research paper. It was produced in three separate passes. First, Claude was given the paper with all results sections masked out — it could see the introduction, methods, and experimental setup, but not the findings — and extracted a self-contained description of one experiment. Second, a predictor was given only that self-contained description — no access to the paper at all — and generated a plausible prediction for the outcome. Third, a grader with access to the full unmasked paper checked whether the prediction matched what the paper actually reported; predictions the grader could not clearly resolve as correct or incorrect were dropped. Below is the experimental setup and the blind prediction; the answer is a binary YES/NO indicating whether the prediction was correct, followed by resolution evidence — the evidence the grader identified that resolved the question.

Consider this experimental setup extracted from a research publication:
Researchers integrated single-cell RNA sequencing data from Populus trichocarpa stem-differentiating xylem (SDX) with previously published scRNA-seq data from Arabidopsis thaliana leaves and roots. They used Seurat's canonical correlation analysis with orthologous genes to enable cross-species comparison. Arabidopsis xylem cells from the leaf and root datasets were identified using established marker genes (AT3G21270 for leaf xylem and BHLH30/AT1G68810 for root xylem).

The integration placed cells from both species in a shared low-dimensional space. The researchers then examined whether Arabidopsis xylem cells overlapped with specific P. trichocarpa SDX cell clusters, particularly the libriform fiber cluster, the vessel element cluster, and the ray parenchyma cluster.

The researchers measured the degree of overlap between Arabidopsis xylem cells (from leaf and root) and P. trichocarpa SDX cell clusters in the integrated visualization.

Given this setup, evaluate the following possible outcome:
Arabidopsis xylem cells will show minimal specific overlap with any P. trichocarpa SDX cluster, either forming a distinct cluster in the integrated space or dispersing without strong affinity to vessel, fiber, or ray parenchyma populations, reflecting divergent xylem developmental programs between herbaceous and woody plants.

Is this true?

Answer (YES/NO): YES